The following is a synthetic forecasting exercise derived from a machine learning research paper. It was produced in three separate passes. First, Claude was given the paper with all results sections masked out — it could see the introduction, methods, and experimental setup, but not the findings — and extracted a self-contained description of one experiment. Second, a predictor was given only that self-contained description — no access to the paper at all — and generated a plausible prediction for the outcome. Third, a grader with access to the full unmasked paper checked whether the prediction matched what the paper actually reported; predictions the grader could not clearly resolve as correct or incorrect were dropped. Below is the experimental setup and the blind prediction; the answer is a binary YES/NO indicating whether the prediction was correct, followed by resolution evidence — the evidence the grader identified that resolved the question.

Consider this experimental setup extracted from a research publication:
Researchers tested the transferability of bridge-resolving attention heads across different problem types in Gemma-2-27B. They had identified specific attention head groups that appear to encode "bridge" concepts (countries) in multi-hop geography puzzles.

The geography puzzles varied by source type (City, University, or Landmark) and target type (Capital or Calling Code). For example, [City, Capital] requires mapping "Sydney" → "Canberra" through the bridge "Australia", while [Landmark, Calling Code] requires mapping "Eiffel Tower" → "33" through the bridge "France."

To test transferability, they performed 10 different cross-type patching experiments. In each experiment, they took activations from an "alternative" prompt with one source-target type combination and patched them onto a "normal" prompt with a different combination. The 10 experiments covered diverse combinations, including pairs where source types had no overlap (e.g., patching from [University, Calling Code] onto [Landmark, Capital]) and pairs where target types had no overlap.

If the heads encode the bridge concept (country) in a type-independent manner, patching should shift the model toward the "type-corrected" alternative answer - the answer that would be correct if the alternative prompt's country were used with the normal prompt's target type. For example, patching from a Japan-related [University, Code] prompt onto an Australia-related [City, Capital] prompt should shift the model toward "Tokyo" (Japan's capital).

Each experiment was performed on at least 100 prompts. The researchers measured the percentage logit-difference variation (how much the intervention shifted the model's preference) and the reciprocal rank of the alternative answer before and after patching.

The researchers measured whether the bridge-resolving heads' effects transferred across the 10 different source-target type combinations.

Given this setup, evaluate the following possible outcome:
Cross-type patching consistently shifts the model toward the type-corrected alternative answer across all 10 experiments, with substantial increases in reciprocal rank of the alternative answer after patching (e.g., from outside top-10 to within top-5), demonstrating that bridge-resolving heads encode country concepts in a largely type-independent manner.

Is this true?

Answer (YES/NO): YES